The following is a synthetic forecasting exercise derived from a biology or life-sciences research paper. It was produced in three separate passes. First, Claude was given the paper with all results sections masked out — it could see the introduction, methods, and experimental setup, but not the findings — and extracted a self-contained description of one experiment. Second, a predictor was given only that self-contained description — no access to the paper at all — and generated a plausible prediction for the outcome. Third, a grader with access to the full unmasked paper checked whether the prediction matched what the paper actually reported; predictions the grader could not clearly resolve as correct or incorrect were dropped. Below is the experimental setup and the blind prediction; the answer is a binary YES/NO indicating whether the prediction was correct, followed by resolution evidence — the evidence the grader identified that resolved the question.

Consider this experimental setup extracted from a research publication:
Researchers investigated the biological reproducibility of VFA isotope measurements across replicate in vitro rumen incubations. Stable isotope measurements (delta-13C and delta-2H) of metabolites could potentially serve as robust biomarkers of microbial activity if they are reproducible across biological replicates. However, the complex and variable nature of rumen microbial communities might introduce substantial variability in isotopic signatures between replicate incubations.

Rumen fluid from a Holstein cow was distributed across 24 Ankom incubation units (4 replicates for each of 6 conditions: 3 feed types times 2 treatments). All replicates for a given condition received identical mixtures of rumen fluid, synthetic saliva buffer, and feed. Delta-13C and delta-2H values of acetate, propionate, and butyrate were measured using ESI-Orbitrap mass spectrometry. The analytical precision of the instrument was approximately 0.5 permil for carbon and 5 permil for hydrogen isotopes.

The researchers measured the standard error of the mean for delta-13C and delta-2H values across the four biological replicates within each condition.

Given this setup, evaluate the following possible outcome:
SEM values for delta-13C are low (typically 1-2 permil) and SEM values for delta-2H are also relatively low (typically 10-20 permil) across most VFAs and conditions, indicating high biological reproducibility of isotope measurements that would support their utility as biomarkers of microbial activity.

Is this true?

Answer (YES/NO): NO